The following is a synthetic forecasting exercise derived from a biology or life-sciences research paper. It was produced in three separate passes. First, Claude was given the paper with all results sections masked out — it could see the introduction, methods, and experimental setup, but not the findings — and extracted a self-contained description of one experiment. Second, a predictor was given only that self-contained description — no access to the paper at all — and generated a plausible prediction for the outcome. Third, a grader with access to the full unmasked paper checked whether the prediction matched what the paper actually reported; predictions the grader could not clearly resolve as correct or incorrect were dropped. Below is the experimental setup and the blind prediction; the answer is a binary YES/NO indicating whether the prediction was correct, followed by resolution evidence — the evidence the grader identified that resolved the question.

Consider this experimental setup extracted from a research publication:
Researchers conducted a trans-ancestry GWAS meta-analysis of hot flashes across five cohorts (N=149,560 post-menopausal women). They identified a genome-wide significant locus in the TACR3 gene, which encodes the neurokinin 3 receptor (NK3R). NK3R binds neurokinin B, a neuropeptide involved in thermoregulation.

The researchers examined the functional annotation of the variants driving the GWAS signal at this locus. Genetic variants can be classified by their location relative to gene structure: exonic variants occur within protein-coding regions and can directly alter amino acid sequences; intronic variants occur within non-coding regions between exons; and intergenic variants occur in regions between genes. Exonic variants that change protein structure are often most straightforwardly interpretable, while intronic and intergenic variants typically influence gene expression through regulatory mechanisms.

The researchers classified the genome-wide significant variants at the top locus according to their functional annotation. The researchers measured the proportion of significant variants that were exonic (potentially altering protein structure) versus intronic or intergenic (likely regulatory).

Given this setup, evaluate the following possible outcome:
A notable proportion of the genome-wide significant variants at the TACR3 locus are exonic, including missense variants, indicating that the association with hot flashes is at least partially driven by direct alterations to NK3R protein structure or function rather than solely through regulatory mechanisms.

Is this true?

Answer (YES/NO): NO